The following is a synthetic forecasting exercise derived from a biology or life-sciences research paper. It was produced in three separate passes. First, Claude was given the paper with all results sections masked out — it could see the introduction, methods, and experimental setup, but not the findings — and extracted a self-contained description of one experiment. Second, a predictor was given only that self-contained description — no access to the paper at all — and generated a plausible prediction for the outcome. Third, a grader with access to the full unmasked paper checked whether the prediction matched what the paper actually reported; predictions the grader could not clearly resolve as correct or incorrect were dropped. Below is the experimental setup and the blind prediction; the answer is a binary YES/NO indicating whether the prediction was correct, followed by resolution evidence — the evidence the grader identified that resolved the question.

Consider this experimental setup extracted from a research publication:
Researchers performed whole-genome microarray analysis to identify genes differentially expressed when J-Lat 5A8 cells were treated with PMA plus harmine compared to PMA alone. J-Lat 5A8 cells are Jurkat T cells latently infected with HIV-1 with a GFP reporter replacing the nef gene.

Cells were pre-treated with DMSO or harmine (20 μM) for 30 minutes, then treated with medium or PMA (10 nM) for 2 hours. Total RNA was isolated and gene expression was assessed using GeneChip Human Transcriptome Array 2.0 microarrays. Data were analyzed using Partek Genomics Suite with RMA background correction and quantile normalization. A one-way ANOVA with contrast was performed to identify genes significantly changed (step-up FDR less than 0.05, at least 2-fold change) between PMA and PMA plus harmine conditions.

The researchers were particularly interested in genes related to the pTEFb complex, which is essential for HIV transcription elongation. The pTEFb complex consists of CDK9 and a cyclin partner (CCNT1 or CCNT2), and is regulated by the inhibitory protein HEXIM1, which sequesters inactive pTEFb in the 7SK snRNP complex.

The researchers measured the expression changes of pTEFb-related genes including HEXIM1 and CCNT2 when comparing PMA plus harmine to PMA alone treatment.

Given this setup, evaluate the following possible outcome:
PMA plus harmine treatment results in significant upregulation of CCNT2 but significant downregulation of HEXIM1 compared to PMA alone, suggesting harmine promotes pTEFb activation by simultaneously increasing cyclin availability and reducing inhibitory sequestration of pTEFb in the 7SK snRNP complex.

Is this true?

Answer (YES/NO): YES